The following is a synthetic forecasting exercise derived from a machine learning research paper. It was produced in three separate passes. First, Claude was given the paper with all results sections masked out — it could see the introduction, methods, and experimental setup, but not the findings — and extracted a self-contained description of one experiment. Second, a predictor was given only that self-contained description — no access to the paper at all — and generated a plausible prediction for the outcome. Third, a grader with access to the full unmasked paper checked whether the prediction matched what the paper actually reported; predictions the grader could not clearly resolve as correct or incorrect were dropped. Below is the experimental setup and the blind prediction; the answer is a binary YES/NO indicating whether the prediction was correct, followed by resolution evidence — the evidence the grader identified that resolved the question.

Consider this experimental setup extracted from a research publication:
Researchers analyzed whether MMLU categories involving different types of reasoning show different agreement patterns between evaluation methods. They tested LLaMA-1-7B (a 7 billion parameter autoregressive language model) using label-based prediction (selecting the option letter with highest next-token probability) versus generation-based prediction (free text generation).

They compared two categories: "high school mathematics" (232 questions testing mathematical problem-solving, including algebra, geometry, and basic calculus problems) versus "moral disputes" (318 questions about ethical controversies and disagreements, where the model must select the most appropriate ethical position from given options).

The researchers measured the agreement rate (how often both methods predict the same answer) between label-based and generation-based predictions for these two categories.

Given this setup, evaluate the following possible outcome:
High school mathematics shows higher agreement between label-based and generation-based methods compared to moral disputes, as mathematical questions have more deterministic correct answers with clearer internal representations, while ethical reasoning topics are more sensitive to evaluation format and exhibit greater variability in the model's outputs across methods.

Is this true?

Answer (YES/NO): YES